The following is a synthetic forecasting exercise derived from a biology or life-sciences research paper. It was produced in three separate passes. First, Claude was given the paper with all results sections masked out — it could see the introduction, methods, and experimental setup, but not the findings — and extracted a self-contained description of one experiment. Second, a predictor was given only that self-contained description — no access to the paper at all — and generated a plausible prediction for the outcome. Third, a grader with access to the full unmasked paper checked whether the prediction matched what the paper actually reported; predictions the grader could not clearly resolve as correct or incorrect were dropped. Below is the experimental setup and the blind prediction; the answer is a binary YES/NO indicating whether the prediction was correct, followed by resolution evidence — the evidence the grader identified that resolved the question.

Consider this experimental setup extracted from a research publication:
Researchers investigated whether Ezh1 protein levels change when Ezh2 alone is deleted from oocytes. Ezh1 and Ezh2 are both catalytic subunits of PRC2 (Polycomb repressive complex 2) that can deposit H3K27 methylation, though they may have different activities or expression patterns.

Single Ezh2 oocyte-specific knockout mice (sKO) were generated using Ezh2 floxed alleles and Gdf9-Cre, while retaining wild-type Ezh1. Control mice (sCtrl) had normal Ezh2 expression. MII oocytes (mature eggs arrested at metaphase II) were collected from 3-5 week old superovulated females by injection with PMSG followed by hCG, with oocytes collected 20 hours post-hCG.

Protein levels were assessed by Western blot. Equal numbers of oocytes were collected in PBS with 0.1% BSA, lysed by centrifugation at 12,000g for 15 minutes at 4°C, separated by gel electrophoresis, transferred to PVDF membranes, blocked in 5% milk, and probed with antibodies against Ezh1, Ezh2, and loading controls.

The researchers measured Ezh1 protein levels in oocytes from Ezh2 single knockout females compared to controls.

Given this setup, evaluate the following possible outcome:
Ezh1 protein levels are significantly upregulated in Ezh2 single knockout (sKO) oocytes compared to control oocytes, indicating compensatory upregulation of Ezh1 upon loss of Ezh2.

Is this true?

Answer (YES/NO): NO